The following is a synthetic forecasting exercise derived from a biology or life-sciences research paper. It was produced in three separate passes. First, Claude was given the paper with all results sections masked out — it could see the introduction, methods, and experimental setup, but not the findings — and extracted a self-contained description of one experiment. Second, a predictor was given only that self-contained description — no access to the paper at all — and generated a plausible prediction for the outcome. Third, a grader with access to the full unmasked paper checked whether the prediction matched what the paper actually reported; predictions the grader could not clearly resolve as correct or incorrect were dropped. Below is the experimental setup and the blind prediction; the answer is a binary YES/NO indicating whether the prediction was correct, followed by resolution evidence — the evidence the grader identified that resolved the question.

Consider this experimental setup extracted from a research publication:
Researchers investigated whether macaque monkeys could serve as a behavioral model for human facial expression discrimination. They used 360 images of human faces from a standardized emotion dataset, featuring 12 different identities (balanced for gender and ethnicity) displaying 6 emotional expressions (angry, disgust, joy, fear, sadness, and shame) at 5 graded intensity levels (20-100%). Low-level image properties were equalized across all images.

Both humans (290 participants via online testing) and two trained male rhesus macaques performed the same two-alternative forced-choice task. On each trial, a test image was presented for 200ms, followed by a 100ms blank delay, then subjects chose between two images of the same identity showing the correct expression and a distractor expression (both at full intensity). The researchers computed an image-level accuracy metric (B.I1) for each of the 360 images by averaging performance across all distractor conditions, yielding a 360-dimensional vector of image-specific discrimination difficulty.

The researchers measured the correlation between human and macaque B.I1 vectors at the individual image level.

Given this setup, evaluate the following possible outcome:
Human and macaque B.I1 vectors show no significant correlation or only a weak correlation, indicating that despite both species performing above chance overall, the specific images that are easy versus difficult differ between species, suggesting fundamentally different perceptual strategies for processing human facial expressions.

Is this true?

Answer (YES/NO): NO